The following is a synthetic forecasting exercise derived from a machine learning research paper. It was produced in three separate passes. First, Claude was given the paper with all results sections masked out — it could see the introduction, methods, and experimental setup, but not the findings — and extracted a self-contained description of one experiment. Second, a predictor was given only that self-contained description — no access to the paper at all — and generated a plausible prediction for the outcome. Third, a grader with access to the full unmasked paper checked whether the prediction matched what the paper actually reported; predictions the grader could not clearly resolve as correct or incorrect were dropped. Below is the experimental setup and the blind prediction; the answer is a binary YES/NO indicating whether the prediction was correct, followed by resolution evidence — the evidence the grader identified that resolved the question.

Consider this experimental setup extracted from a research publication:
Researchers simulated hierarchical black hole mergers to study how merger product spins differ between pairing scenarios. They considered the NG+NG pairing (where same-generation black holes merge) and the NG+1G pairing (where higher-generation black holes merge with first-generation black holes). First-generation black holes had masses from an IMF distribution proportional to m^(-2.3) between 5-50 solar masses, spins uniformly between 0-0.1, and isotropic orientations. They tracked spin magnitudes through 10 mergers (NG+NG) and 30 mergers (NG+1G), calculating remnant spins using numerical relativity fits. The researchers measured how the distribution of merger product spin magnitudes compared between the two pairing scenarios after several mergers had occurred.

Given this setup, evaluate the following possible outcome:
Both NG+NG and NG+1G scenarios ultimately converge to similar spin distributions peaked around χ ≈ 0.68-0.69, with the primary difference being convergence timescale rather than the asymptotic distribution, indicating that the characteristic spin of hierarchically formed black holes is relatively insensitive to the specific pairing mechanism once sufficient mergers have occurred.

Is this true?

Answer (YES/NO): NO